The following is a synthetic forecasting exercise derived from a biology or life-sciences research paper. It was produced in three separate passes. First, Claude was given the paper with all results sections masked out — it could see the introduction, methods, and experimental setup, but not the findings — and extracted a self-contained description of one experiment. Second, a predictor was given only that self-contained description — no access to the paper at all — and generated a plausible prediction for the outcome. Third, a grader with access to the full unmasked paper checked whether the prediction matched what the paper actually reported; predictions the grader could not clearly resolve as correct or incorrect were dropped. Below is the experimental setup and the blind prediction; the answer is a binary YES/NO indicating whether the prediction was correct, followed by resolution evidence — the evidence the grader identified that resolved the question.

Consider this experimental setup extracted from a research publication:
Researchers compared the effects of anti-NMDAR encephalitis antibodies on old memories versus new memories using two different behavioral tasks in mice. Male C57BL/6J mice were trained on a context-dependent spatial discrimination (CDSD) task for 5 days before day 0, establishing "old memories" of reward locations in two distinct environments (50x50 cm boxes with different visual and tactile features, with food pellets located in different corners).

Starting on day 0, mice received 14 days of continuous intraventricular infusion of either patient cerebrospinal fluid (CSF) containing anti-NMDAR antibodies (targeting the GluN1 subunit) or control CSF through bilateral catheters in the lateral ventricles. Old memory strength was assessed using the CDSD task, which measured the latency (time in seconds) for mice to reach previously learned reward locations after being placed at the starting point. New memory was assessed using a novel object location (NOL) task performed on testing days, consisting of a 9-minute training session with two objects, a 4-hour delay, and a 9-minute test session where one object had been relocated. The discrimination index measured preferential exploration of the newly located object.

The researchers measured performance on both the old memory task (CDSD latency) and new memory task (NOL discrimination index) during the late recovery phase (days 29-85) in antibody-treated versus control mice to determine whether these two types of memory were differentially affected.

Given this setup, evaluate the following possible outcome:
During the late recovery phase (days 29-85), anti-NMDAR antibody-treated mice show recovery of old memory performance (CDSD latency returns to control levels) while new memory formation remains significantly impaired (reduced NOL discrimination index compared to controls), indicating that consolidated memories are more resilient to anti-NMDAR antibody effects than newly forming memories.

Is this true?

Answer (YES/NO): NO